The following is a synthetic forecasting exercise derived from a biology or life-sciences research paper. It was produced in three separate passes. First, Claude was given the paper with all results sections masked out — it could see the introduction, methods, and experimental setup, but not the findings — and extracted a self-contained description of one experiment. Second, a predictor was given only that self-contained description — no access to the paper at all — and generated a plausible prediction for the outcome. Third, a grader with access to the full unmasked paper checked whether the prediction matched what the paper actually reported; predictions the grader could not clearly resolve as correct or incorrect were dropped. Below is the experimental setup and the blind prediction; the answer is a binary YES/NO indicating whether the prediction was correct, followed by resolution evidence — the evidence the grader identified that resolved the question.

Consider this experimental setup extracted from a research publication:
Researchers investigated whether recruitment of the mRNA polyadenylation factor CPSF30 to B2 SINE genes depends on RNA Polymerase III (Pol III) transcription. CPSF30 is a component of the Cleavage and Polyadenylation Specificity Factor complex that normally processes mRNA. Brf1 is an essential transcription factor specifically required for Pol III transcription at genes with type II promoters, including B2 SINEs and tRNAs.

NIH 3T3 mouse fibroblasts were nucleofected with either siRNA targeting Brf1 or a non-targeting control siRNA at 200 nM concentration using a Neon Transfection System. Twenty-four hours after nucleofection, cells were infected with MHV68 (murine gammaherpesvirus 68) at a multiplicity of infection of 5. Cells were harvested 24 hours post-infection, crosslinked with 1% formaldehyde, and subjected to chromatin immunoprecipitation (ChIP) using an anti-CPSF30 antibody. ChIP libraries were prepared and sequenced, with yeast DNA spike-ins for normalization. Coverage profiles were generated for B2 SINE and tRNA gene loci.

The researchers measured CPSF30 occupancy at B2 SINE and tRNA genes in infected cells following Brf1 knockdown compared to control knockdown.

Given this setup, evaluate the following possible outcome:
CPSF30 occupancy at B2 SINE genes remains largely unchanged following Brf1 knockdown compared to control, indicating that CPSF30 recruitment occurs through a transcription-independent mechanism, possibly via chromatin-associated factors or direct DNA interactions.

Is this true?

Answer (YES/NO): NO